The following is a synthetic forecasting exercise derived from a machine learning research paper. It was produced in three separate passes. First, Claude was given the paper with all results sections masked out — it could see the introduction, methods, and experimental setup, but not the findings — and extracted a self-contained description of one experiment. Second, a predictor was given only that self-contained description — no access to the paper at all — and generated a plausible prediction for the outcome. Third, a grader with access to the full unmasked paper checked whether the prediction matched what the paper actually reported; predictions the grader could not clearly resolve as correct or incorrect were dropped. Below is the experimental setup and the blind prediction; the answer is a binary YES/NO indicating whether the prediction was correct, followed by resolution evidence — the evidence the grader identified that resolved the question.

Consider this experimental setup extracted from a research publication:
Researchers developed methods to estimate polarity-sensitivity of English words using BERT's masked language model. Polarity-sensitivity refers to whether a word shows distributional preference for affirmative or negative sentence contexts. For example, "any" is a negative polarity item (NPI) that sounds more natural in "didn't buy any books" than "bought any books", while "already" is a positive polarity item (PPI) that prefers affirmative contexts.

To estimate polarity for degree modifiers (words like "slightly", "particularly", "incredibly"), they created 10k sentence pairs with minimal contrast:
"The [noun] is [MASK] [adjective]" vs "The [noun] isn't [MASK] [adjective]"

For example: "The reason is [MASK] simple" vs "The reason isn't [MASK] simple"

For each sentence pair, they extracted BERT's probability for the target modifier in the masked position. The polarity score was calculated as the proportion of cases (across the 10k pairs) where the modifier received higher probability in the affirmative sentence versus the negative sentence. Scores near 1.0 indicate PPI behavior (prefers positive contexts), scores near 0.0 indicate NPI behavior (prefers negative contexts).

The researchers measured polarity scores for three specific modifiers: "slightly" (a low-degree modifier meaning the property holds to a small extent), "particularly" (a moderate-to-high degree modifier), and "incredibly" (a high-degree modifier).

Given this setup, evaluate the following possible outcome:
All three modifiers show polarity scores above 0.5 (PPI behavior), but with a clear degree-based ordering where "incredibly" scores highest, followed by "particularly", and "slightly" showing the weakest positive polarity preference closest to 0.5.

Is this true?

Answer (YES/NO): NO